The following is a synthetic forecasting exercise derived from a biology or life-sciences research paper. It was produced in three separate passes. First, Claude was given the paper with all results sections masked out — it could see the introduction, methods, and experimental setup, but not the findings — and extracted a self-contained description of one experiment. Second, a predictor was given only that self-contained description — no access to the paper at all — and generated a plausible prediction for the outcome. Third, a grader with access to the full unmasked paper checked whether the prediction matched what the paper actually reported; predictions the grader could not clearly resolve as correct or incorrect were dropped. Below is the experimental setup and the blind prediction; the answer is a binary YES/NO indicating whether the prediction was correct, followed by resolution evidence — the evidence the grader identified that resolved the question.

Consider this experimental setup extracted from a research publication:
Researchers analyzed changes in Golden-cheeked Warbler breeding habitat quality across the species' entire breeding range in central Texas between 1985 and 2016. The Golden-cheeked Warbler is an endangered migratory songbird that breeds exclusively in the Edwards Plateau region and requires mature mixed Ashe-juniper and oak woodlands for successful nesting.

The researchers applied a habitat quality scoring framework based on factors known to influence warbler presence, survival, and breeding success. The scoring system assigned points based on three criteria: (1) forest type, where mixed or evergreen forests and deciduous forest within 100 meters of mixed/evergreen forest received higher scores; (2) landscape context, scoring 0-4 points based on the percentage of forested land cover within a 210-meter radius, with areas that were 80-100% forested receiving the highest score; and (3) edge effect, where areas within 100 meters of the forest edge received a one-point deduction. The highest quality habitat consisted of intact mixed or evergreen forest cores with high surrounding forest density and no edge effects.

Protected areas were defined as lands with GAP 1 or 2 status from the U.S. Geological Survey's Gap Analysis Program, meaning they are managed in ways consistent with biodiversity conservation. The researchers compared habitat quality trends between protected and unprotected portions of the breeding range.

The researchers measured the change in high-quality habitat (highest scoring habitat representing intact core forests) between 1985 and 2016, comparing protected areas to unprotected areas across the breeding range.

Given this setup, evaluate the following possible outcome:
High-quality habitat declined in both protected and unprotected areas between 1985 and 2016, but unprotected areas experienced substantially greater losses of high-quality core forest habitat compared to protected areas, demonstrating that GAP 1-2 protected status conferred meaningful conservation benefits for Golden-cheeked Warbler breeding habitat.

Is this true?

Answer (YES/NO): YES